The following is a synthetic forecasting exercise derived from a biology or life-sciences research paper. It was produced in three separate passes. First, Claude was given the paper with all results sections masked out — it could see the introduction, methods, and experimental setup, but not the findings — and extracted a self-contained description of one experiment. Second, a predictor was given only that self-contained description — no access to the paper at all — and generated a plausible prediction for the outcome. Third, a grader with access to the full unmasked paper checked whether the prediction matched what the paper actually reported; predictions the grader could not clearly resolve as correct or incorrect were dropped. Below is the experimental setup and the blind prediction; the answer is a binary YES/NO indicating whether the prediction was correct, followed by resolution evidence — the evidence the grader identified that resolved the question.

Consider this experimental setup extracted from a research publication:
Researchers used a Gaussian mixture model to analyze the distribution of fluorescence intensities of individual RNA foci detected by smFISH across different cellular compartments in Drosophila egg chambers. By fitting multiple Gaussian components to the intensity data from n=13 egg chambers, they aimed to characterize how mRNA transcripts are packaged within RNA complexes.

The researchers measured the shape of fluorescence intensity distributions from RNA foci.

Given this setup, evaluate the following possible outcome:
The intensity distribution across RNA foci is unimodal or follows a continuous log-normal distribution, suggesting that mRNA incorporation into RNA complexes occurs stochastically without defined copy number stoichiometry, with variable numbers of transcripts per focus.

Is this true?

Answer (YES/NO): NO